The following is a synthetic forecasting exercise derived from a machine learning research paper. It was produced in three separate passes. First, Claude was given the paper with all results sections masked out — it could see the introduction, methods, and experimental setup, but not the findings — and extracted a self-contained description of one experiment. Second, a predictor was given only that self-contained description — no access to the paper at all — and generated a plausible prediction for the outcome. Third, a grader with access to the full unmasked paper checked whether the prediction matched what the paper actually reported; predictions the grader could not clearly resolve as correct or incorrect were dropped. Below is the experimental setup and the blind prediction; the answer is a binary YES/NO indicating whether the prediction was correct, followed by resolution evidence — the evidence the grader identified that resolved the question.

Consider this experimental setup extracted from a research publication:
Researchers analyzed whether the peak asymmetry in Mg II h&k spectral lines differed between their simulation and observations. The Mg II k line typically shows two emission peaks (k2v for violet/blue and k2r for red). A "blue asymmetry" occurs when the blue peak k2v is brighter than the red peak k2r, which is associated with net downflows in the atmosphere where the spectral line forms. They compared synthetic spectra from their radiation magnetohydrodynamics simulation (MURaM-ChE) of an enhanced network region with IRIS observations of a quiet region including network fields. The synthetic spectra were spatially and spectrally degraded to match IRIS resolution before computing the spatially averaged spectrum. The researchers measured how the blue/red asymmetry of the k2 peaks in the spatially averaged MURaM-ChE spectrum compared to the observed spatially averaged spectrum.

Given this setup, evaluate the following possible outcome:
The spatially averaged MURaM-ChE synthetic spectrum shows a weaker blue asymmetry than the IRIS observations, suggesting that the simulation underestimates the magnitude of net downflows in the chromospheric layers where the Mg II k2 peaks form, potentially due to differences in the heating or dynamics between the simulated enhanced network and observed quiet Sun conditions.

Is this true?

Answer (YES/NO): NO